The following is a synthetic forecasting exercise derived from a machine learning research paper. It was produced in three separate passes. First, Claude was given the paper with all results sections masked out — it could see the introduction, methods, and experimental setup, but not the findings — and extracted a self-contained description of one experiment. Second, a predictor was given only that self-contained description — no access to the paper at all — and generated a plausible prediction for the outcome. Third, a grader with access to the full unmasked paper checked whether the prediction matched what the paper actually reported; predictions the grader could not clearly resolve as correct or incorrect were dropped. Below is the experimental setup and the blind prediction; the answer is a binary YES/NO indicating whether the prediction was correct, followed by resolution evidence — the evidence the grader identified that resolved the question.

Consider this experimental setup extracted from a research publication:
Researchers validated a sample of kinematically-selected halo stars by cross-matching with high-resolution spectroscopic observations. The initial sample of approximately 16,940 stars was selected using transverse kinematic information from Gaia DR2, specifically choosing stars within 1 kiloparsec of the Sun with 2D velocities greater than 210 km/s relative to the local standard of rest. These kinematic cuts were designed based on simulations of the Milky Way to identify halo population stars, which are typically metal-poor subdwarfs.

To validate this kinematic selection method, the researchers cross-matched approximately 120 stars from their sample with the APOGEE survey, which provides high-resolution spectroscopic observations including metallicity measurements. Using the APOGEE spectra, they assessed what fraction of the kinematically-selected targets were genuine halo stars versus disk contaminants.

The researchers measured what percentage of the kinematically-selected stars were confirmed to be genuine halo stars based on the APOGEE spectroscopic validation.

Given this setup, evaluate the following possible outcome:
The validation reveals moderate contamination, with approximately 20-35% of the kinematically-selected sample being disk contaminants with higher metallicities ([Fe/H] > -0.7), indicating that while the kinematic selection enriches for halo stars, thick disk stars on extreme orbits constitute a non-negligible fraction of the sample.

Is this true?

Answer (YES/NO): YES